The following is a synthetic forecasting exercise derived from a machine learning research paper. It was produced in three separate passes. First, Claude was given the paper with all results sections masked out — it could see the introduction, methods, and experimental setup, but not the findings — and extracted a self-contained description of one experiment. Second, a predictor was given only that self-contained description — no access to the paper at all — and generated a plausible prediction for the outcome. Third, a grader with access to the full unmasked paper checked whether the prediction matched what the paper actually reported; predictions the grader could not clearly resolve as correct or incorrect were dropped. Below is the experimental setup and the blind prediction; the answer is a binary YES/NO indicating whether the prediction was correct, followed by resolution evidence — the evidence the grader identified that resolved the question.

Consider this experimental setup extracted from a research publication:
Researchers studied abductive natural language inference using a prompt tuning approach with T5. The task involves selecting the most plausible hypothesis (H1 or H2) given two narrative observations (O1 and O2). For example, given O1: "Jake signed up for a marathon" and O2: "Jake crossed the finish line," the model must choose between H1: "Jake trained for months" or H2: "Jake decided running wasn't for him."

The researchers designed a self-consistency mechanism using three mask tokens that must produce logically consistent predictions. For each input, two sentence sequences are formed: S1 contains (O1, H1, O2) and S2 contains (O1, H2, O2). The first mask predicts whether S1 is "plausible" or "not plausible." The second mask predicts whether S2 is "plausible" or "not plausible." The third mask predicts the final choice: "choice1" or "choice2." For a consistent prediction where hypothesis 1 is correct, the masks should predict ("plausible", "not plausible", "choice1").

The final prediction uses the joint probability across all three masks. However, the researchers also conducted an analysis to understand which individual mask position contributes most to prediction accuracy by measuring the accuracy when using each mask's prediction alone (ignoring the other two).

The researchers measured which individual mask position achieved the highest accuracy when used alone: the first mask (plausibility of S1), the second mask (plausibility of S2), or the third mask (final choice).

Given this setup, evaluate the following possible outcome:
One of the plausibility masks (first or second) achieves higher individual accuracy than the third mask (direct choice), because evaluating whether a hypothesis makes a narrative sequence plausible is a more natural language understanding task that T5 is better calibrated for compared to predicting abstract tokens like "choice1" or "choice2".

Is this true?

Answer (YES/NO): NO